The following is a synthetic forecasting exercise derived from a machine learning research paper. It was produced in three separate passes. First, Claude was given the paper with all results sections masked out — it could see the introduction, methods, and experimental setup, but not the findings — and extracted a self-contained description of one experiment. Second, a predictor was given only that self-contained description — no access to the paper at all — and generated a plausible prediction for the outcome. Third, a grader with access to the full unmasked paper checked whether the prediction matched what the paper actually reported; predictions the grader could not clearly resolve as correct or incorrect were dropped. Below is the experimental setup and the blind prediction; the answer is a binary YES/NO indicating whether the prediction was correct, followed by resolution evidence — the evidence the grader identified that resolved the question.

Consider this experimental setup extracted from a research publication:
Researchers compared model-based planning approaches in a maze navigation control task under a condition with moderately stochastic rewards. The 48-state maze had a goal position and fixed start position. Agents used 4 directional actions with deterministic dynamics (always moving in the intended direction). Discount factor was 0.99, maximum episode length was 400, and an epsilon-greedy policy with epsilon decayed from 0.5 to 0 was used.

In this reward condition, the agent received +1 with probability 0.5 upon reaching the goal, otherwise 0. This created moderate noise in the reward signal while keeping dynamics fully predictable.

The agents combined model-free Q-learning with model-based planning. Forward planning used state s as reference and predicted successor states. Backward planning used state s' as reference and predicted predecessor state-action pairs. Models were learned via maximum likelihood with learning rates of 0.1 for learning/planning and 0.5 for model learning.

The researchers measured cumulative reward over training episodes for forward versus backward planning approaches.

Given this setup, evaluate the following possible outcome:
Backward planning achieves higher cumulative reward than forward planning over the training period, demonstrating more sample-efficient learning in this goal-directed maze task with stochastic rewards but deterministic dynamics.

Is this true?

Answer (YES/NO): YES